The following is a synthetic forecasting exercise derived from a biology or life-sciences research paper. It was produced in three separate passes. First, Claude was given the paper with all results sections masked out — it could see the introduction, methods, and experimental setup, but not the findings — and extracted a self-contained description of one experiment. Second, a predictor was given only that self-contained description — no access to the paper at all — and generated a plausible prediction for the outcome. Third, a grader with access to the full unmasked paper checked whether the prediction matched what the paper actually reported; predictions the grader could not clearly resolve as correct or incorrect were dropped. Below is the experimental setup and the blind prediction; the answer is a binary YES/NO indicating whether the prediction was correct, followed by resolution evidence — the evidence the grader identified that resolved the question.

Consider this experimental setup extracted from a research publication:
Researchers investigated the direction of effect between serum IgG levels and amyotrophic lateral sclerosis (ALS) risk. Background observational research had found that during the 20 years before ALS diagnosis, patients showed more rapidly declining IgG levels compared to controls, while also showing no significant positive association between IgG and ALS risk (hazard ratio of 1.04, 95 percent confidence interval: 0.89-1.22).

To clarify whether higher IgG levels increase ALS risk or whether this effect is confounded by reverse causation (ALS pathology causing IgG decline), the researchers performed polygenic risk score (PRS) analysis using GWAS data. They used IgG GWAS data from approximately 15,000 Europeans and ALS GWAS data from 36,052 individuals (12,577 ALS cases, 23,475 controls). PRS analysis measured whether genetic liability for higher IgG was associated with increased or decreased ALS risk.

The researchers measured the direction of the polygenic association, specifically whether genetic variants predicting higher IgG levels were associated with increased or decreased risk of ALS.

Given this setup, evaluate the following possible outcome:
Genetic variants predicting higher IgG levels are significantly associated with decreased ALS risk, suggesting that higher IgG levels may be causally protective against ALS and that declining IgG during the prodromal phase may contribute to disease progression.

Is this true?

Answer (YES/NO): NO